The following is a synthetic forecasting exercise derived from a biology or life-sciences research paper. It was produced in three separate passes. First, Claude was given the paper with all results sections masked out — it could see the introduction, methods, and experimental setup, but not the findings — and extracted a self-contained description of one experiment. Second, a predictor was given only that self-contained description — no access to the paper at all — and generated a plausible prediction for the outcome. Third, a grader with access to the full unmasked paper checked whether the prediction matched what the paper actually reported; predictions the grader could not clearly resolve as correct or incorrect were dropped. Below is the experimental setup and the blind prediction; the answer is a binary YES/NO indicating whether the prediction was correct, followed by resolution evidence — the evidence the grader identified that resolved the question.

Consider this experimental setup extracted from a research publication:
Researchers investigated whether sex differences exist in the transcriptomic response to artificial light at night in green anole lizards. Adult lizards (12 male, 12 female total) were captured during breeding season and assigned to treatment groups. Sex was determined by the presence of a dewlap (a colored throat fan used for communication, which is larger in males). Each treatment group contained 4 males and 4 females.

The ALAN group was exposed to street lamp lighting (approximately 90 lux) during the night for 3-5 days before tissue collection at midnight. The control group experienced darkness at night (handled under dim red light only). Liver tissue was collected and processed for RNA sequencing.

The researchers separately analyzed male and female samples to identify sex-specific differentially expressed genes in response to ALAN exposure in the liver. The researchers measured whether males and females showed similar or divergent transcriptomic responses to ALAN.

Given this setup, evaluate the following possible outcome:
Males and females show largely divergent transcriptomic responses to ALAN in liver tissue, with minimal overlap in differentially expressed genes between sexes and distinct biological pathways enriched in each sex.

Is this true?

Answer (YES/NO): NO